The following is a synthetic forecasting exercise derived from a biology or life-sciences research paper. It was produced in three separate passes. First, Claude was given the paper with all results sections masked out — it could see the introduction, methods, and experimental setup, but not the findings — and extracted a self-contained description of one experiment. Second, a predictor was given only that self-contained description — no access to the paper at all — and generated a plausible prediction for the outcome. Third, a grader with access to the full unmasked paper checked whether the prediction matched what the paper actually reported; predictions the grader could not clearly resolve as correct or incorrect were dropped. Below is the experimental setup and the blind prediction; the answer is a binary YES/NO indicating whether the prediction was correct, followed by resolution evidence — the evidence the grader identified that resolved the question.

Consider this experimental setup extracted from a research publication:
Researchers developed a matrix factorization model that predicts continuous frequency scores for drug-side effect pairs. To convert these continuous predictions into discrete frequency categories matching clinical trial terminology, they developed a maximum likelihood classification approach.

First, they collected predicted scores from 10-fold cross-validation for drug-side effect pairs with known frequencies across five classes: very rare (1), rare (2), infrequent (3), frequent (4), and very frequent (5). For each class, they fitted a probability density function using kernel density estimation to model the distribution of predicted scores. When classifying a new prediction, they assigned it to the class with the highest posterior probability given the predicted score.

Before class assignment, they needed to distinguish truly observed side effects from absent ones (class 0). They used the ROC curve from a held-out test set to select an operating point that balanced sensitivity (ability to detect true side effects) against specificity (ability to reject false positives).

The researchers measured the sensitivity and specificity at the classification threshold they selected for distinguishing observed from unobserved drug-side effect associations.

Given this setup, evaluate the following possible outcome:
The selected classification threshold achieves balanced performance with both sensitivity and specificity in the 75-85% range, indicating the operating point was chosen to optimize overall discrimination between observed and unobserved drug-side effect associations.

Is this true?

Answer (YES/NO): NO